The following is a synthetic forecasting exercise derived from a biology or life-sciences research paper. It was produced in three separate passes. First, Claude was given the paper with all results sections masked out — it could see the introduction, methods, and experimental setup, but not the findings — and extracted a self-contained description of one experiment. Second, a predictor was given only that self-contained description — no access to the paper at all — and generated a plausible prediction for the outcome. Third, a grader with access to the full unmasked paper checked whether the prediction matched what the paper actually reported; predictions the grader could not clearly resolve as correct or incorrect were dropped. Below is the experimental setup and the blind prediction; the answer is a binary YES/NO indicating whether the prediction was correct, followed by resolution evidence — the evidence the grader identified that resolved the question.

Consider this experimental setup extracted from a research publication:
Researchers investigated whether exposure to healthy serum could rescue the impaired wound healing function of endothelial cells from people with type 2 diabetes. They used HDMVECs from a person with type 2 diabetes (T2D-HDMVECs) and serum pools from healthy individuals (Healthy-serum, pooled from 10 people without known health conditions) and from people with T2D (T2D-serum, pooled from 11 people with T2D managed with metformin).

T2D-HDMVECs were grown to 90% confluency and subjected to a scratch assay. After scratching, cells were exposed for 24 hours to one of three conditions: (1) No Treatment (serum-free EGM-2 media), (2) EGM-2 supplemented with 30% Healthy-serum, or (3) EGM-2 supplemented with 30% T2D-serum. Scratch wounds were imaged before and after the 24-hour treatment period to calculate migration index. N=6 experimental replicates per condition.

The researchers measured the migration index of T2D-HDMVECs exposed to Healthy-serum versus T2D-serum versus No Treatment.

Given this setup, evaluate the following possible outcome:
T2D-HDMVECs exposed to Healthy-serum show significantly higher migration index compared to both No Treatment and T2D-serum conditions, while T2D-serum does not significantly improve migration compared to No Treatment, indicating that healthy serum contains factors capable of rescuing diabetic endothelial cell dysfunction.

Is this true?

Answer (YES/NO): NO